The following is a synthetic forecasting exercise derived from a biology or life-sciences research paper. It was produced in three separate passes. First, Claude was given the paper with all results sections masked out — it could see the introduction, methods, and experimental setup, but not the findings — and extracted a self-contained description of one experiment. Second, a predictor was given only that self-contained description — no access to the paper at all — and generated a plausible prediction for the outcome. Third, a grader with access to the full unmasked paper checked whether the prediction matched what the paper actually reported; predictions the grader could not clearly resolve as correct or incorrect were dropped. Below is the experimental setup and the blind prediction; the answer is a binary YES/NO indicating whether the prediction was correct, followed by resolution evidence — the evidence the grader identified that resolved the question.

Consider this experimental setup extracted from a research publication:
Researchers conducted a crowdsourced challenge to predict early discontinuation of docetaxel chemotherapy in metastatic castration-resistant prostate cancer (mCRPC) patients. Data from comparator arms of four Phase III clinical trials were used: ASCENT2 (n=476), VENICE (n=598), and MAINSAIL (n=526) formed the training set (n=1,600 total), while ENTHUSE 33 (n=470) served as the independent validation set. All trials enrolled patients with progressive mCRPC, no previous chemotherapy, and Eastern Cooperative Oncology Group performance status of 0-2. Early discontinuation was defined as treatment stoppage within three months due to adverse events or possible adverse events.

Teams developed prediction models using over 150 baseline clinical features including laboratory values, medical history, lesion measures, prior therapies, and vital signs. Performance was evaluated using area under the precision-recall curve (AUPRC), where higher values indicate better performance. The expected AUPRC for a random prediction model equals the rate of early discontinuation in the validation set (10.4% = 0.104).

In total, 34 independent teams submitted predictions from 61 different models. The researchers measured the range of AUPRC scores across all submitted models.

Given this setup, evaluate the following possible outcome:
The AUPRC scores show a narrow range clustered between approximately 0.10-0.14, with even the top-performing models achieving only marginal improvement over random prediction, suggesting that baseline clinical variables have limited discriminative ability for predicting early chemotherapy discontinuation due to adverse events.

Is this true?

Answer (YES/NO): NO